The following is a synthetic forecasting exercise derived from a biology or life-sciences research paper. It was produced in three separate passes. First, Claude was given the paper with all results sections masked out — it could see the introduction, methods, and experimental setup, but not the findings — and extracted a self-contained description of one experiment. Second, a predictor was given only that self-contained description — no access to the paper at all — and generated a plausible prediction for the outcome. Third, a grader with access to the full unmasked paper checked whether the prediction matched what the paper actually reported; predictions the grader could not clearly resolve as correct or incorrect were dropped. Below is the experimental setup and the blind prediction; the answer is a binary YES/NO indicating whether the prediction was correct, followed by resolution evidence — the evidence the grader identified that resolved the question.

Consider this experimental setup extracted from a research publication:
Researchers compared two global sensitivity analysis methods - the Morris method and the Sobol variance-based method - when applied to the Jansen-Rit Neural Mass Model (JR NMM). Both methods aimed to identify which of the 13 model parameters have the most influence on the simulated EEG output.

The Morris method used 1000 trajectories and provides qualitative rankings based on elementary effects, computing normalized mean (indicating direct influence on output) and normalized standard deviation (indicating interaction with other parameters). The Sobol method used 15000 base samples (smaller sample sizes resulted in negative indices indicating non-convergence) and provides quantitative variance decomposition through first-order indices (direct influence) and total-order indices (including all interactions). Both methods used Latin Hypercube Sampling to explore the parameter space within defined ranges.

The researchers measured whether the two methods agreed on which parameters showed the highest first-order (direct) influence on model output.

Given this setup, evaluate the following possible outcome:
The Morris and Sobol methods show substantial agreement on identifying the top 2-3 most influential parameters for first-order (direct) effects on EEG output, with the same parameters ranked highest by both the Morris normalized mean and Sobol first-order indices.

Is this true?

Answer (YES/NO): YES